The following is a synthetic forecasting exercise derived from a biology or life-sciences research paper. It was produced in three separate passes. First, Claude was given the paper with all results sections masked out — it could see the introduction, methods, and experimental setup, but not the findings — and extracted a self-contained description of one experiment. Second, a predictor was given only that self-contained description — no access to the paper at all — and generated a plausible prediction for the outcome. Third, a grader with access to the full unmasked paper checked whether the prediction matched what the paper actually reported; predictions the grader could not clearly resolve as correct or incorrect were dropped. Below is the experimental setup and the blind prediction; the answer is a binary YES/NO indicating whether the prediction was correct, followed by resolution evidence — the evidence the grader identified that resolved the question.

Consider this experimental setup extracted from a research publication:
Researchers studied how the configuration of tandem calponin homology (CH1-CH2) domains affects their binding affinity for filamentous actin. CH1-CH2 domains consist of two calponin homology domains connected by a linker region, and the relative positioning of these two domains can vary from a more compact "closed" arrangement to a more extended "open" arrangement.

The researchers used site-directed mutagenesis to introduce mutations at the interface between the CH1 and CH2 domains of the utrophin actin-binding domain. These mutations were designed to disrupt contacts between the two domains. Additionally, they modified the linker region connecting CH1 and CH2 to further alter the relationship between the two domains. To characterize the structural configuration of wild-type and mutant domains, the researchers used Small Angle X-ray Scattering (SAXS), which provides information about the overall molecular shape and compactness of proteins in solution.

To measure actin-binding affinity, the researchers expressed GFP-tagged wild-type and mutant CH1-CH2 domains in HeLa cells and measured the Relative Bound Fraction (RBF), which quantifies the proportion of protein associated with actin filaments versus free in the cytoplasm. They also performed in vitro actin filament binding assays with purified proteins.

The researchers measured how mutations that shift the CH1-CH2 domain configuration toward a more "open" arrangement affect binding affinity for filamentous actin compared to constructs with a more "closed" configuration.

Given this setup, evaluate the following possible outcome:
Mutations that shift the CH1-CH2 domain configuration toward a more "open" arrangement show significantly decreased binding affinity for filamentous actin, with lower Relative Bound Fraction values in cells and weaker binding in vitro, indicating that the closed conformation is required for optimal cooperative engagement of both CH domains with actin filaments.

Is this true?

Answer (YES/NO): NO